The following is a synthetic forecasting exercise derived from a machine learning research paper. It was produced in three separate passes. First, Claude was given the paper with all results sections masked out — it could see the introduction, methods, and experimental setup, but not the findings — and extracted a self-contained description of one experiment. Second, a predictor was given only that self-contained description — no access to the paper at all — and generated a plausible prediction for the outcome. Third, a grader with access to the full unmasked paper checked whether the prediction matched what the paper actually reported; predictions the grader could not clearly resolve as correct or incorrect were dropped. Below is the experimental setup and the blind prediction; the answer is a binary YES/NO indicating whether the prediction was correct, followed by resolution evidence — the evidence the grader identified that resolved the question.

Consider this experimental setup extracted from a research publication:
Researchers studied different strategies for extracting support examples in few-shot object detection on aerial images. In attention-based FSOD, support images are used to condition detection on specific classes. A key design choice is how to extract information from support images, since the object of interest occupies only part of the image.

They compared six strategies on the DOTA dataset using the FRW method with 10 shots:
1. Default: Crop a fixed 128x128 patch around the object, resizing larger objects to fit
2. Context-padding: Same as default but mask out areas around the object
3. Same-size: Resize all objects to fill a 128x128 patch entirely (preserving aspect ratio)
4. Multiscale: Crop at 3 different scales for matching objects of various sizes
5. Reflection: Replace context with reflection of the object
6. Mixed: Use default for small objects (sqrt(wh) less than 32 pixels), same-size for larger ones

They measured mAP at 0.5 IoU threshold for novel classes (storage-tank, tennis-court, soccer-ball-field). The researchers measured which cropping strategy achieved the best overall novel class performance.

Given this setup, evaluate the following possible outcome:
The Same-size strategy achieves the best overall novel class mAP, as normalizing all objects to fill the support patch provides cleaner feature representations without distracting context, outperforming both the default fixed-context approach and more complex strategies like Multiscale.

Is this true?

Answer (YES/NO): YES